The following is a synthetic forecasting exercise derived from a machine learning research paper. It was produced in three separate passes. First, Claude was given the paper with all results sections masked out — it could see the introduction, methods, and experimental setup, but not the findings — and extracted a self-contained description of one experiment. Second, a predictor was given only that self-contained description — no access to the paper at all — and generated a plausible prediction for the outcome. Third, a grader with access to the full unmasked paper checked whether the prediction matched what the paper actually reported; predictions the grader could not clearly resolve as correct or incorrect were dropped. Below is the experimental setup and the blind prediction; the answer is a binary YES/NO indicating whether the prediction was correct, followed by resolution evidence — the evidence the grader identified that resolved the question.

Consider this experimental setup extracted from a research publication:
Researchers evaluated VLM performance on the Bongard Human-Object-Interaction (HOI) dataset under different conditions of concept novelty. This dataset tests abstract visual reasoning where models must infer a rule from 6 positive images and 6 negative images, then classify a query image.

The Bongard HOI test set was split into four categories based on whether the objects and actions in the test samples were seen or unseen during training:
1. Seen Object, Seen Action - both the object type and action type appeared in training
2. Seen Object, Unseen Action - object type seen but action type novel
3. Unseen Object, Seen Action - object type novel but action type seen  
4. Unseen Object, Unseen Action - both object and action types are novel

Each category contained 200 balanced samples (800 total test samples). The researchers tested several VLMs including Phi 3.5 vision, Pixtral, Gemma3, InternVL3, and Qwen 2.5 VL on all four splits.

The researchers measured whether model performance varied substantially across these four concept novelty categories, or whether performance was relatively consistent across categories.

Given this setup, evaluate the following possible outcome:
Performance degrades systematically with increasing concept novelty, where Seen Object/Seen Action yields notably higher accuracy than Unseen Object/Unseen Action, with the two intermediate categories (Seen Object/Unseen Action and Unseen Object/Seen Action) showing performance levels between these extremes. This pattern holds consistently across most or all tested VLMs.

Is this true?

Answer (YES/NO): NO